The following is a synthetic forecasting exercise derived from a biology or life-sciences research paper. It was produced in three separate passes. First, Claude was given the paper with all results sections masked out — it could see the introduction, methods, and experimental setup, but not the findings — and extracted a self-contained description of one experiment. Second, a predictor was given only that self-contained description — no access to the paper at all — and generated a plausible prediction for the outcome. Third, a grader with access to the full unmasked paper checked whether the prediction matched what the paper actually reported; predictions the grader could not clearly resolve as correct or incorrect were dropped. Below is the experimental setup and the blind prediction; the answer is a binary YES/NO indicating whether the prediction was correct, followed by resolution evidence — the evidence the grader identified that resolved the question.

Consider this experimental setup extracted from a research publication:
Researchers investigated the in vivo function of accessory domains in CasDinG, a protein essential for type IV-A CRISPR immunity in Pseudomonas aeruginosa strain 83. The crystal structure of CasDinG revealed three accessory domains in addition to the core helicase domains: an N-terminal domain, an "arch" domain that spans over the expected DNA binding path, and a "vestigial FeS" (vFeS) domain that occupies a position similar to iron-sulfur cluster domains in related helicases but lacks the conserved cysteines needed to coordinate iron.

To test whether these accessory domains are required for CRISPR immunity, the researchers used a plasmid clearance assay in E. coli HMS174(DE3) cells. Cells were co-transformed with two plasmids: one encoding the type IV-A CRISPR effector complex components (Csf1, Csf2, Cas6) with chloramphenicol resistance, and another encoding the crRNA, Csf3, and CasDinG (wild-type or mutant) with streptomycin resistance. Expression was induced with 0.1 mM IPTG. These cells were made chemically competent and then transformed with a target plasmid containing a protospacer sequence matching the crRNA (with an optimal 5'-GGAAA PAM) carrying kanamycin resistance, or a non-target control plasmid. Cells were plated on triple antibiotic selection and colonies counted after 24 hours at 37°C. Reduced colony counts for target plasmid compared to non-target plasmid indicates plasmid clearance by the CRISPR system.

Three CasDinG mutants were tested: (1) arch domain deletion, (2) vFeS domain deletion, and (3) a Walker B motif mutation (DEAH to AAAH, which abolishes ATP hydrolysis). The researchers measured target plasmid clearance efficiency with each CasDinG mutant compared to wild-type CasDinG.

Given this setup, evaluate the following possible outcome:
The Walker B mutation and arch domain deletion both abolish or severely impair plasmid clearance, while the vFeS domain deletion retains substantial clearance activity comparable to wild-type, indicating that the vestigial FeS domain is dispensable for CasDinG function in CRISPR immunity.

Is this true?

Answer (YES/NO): NO